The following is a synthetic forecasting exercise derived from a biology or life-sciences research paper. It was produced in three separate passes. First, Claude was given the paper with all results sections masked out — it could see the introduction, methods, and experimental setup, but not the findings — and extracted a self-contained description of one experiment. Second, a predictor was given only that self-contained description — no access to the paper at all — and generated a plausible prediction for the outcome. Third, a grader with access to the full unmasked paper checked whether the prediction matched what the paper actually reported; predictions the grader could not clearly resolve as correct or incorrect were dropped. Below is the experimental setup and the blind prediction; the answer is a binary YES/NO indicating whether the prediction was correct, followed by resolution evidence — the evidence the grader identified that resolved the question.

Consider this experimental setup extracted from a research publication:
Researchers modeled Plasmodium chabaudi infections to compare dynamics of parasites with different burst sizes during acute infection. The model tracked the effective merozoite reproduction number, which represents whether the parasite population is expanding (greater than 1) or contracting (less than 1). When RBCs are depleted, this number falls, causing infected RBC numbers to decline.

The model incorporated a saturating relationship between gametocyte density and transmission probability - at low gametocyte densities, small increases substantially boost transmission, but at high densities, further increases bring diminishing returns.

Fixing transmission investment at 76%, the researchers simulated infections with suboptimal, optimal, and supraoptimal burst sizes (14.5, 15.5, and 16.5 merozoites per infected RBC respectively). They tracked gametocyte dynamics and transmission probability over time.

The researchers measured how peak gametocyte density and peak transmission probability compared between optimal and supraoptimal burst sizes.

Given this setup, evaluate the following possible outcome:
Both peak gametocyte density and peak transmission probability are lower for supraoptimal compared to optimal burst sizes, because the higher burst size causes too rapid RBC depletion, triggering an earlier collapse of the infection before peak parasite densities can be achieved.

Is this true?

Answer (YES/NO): NO